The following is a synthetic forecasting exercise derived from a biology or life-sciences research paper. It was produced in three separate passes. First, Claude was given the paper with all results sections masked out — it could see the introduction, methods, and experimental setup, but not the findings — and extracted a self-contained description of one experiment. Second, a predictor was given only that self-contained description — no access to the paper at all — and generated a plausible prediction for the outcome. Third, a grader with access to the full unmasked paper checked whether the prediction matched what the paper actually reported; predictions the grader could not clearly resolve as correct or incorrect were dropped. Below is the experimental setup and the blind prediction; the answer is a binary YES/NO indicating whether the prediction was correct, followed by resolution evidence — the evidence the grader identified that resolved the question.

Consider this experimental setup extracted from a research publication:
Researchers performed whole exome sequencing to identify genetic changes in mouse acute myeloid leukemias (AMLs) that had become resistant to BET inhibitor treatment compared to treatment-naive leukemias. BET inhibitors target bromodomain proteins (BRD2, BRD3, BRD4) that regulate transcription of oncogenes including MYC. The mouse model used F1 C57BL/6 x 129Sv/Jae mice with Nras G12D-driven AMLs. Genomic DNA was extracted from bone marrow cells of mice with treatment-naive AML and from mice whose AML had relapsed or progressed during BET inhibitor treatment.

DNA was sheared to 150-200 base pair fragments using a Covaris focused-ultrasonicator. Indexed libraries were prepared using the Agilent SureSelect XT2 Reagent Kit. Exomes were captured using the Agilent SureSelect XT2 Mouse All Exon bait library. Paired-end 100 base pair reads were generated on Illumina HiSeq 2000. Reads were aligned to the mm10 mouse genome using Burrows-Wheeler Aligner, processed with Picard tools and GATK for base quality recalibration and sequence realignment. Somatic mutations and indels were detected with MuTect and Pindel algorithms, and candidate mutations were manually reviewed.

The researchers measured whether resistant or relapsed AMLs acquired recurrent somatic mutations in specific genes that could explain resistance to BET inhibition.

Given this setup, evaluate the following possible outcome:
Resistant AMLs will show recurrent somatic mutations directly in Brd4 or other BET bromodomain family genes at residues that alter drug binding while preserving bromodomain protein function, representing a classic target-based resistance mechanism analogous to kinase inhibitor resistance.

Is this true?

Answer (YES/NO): NO